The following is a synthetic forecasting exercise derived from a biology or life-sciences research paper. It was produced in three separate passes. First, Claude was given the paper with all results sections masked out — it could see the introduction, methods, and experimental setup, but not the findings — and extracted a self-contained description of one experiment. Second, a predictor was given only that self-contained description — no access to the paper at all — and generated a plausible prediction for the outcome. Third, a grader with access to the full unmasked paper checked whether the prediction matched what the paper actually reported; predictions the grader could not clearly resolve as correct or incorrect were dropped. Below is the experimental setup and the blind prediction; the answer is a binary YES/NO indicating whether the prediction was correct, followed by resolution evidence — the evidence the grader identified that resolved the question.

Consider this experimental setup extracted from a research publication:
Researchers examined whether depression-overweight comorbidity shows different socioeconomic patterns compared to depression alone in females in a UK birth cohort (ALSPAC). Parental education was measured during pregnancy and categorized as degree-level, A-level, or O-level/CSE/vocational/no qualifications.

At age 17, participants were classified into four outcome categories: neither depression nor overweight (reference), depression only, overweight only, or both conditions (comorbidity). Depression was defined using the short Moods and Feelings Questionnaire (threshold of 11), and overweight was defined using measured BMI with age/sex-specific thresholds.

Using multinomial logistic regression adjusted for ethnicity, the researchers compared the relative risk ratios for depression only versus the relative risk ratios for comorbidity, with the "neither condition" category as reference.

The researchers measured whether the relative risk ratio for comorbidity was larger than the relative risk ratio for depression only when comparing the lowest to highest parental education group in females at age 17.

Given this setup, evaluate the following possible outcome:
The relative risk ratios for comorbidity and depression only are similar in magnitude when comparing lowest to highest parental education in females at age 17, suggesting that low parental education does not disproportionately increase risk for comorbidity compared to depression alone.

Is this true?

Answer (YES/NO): NO